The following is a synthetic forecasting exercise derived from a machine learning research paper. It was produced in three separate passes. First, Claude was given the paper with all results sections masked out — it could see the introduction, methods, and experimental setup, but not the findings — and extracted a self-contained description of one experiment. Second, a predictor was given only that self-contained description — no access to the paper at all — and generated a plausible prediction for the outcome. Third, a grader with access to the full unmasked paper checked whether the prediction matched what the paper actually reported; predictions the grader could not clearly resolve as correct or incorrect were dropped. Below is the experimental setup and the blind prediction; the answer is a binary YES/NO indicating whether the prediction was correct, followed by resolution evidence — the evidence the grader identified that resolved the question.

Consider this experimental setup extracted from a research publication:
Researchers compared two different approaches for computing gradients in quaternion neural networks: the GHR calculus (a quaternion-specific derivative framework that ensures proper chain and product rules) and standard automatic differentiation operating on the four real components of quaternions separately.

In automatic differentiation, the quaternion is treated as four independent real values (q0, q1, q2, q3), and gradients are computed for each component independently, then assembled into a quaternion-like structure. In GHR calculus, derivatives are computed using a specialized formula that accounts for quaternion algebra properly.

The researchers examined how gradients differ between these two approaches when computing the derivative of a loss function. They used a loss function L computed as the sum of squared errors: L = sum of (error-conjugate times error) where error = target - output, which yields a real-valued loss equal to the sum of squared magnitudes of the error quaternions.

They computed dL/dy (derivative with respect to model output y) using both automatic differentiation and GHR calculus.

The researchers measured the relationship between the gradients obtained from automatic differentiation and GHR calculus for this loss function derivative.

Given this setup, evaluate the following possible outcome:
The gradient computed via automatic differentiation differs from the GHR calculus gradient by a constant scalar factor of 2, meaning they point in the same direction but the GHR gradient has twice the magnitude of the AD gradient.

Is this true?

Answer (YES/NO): NO